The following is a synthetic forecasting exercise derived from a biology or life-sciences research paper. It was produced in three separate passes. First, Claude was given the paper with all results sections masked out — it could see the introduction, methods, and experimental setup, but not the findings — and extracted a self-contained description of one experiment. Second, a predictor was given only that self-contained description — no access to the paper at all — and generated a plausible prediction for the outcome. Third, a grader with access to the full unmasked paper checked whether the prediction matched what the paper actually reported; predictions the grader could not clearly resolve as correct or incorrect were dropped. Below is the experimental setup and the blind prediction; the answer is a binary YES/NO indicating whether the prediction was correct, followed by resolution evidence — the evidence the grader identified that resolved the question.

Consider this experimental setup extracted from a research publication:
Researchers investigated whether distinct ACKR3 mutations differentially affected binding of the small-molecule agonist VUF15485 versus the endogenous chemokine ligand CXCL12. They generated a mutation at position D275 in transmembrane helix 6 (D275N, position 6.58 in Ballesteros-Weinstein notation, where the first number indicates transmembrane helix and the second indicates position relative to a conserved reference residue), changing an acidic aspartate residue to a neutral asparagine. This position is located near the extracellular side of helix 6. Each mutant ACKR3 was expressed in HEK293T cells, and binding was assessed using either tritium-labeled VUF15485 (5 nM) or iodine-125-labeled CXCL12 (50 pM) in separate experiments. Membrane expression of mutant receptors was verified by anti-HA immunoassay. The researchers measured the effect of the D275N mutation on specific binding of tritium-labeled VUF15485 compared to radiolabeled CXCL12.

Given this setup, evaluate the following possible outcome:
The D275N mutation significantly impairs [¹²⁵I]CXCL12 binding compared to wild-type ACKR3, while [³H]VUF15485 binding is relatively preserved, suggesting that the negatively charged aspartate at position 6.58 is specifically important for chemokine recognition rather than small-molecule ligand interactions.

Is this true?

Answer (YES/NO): NO